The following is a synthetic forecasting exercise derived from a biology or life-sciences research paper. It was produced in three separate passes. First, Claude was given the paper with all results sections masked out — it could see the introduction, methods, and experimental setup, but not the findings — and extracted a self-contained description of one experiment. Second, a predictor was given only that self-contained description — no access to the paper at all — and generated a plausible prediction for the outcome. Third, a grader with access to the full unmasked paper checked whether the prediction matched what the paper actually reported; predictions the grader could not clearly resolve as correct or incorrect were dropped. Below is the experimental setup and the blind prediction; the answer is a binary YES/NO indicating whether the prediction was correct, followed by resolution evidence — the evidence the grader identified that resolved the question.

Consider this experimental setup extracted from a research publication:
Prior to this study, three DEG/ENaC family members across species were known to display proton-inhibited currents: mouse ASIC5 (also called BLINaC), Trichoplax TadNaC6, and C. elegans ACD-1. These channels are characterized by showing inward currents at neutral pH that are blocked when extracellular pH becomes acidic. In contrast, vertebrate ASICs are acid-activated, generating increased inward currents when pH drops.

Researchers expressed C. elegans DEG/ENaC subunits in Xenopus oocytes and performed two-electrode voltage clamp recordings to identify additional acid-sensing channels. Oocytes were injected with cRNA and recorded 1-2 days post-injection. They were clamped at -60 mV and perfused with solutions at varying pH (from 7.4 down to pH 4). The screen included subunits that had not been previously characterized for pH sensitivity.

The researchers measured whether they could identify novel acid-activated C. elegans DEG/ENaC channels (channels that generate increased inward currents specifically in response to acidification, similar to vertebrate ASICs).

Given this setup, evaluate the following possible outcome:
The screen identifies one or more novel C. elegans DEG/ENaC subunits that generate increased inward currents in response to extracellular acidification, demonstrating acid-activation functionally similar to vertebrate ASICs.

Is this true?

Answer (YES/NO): YES